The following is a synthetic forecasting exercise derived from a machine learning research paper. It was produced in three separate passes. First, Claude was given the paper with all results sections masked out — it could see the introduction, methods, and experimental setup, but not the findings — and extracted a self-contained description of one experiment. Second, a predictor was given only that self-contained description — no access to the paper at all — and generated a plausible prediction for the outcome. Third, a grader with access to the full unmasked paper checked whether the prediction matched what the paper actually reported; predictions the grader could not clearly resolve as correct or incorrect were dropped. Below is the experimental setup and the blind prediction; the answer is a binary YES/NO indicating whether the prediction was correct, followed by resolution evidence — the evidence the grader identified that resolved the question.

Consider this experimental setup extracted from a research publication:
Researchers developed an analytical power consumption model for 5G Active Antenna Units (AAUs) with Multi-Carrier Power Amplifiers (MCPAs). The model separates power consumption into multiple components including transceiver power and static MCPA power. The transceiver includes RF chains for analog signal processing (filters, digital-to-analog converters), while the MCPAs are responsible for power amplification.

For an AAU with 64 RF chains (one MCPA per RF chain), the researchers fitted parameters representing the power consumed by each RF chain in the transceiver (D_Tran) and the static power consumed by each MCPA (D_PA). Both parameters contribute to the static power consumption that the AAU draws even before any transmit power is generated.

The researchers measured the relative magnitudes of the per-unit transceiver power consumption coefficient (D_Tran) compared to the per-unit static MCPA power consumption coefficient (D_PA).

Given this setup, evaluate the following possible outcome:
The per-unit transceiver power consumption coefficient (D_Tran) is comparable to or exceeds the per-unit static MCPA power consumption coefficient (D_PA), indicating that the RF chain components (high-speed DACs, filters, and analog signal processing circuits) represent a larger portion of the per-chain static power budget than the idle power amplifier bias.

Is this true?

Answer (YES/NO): NO